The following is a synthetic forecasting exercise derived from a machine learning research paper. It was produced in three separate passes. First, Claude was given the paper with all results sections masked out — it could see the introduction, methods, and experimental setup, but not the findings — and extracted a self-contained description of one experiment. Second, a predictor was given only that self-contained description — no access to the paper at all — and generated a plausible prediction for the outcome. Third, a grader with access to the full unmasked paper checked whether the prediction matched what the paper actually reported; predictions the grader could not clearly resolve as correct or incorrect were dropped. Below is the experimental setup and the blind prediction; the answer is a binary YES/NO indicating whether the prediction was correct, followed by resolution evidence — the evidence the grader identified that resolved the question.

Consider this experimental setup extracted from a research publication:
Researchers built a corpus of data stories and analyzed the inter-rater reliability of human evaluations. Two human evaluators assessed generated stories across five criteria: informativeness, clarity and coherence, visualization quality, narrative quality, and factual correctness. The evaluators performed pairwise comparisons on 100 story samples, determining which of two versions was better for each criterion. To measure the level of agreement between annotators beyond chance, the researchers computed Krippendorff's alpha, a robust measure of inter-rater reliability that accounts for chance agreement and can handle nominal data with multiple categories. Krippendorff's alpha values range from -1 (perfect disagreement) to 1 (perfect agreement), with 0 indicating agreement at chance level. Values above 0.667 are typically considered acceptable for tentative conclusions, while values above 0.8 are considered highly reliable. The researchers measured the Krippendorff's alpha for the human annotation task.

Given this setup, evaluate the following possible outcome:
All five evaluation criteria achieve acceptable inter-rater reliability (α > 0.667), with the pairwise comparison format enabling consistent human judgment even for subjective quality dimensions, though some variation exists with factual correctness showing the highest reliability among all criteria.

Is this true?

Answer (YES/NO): NO